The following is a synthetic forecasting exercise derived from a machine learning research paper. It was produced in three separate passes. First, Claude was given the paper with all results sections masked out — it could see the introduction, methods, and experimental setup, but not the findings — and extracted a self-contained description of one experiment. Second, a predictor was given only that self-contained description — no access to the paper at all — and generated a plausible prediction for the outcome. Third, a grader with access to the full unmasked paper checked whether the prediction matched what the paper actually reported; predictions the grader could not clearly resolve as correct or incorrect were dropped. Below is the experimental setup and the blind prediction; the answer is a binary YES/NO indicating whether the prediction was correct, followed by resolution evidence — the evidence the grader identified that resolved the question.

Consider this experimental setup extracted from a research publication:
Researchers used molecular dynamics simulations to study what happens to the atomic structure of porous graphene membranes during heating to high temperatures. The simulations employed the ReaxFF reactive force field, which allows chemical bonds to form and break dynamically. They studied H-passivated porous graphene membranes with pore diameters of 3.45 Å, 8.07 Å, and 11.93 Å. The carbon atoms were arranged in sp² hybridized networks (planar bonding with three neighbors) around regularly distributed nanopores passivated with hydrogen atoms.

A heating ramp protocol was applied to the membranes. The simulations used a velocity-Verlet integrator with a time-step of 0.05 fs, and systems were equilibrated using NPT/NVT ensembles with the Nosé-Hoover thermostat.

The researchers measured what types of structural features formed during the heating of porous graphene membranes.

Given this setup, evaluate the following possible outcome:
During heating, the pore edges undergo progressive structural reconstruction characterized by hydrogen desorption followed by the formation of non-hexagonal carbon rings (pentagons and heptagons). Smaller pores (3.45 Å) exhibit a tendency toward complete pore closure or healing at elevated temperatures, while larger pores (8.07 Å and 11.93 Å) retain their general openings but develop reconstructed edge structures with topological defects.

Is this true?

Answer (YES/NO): NO